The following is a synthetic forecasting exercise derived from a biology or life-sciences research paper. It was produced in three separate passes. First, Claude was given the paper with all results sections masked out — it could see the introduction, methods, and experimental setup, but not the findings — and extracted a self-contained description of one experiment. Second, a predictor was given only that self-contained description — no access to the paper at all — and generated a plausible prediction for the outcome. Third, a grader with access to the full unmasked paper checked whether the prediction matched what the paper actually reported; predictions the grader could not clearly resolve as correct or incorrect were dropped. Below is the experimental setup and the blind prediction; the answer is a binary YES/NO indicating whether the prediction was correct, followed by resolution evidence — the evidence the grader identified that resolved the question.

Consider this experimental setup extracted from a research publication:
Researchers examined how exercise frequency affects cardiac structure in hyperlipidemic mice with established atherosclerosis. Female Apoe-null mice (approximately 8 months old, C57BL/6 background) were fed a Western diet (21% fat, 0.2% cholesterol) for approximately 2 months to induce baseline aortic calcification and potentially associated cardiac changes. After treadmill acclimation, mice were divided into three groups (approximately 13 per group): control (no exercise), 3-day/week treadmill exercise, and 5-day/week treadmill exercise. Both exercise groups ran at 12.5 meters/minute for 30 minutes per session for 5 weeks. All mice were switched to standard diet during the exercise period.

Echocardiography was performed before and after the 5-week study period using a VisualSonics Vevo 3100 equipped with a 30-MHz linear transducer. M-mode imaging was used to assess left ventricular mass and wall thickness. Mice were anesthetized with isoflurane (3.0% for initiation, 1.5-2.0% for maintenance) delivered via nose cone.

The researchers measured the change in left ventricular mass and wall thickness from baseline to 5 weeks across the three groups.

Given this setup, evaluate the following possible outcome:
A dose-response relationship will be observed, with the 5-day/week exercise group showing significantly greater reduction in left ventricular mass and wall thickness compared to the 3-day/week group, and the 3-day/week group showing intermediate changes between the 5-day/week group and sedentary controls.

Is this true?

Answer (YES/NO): NO